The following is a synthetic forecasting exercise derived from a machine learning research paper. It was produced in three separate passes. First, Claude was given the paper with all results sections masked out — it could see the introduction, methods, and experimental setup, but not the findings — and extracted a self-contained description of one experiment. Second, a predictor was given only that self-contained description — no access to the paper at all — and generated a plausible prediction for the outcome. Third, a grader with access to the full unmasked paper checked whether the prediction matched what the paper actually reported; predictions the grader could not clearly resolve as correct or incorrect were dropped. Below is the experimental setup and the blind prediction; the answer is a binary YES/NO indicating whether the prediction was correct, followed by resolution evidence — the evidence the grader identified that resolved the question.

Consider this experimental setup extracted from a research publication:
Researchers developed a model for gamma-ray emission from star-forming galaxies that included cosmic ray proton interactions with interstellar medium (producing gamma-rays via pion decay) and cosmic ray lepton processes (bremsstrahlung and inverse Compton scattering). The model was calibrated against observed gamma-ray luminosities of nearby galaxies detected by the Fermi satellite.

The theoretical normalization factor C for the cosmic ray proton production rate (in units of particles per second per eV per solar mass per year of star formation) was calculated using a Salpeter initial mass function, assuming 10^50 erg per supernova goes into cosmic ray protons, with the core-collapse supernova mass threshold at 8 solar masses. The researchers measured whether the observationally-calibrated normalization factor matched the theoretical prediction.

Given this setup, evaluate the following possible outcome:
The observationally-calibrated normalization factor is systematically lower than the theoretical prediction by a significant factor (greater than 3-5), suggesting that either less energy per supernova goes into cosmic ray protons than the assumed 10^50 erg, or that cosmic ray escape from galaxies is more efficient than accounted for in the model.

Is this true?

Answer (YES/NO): NO